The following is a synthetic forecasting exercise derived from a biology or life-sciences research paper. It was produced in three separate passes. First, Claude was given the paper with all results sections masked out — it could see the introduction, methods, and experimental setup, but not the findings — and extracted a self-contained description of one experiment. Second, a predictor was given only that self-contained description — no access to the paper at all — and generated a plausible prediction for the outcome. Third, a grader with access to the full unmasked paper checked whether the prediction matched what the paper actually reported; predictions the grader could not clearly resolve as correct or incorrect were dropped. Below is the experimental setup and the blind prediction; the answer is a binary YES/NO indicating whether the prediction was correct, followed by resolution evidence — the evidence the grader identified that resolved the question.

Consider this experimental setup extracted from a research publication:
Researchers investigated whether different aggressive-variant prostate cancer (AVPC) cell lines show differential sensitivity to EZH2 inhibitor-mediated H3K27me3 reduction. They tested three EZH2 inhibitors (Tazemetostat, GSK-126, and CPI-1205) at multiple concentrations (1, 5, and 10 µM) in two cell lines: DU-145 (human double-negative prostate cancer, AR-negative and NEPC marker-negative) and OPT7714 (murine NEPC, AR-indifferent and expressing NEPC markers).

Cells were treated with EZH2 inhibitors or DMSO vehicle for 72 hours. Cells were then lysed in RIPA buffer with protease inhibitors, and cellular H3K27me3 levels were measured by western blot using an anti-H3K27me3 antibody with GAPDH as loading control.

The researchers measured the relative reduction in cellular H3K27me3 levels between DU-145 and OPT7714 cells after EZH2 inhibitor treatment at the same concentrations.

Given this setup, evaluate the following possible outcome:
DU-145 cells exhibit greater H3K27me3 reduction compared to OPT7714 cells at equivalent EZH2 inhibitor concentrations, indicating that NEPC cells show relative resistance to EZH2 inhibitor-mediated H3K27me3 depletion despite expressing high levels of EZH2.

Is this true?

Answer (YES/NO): NO